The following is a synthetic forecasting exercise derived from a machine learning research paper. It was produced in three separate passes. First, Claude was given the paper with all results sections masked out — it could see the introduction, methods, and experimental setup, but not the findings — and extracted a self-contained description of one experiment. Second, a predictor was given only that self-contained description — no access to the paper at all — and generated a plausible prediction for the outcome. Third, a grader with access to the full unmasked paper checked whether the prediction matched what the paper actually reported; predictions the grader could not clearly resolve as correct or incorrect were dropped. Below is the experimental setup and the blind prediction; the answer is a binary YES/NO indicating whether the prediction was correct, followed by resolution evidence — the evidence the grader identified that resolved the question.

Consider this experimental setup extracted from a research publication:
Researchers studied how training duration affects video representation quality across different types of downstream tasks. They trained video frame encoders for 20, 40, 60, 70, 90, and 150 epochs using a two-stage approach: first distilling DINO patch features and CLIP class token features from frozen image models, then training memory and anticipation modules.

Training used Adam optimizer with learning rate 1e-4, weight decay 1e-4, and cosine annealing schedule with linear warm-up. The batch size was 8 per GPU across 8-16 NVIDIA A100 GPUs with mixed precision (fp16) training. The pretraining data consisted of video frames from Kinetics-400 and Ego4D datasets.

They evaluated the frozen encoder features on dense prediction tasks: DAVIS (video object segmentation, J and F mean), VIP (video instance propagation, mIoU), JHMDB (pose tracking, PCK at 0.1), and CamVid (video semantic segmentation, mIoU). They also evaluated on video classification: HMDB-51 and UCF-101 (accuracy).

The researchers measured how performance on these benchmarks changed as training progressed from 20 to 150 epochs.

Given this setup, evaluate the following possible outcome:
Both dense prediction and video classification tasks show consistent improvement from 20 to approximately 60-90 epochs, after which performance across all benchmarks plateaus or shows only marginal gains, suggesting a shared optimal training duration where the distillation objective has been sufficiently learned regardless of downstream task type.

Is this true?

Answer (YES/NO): NO